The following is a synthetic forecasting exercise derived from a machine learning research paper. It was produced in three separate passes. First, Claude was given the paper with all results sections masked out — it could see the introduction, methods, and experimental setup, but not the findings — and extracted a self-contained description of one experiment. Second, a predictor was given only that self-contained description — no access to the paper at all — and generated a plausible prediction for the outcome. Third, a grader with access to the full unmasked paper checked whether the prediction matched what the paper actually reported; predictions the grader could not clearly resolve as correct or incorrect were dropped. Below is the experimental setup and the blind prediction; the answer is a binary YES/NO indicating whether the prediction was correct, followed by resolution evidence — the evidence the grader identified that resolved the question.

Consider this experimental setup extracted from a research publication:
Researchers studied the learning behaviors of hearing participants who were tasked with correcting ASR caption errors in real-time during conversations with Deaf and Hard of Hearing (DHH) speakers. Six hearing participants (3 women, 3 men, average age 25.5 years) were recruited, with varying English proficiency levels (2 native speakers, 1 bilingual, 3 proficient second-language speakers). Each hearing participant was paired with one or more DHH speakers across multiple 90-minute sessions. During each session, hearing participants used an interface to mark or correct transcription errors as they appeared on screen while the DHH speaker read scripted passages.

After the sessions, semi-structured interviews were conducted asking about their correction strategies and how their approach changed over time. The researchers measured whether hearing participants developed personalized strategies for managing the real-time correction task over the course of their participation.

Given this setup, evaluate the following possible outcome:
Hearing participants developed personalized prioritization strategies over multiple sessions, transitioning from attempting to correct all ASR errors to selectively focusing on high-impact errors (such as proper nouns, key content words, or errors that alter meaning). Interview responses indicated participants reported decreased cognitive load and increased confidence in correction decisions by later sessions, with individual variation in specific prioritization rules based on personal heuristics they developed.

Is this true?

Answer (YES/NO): YES